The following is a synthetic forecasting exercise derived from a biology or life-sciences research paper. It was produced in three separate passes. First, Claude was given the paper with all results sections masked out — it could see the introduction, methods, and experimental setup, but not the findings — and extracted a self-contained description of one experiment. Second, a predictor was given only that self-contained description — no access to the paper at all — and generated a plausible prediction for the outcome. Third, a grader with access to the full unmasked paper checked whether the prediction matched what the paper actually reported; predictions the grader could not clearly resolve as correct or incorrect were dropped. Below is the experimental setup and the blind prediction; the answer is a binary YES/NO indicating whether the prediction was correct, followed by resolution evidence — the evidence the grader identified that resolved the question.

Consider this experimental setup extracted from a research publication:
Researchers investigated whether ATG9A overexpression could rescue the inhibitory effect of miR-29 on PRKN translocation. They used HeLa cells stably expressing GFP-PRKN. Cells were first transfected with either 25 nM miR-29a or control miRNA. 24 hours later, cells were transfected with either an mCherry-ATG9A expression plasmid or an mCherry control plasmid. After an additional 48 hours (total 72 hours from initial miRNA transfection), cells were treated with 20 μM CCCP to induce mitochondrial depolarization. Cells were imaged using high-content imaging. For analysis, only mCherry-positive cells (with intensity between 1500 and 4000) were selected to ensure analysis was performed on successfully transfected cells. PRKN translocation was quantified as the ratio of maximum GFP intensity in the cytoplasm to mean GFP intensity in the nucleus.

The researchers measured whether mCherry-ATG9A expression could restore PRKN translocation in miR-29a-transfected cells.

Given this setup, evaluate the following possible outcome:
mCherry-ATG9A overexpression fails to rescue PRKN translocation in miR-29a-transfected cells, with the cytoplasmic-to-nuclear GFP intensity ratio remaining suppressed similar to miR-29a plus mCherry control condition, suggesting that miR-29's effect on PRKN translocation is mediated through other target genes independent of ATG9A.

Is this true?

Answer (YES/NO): NO